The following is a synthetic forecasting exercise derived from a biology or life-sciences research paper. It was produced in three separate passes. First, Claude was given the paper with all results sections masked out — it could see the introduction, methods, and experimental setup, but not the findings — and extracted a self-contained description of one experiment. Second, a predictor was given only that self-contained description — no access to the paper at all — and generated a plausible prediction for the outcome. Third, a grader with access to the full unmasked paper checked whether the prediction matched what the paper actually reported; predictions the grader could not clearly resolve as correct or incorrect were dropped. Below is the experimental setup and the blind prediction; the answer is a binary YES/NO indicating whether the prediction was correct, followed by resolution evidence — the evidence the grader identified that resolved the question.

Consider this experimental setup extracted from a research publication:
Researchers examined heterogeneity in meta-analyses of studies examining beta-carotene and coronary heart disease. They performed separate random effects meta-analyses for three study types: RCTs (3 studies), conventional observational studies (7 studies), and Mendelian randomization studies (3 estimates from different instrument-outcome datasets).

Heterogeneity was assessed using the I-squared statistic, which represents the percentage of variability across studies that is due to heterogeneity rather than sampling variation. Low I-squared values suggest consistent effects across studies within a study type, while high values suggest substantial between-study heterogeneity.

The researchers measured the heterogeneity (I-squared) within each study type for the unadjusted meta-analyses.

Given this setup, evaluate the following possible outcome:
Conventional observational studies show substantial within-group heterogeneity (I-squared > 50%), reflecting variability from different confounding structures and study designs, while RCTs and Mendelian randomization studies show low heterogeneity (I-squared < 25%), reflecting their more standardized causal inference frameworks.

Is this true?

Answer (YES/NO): NO